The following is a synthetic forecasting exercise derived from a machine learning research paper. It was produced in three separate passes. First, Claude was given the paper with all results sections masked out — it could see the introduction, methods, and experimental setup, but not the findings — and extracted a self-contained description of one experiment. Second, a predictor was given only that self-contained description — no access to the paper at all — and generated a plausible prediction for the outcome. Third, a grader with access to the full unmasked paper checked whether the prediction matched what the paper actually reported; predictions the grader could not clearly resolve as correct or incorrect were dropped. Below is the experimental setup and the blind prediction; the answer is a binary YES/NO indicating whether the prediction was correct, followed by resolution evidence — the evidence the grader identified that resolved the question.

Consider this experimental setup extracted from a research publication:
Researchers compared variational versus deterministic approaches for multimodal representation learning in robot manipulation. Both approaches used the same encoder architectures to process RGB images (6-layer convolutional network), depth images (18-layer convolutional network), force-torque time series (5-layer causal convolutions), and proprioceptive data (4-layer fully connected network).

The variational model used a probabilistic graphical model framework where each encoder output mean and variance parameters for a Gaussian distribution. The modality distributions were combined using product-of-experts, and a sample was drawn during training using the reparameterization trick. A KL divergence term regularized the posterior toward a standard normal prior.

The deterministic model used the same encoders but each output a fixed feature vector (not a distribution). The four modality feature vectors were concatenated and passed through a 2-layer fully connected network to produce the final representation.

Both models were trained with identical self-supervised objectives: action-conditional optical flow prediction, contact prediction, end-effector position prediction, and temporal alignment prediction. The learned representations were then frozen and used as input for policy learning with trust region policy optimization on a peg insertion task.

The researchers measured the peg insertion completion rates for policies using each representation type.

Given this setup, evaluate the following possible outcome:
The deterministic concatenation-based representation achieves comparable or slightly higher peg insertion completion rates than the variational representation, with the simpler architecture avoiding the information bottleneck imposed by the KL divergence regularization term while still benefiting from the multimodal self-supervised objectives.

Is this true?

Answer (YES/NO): NO